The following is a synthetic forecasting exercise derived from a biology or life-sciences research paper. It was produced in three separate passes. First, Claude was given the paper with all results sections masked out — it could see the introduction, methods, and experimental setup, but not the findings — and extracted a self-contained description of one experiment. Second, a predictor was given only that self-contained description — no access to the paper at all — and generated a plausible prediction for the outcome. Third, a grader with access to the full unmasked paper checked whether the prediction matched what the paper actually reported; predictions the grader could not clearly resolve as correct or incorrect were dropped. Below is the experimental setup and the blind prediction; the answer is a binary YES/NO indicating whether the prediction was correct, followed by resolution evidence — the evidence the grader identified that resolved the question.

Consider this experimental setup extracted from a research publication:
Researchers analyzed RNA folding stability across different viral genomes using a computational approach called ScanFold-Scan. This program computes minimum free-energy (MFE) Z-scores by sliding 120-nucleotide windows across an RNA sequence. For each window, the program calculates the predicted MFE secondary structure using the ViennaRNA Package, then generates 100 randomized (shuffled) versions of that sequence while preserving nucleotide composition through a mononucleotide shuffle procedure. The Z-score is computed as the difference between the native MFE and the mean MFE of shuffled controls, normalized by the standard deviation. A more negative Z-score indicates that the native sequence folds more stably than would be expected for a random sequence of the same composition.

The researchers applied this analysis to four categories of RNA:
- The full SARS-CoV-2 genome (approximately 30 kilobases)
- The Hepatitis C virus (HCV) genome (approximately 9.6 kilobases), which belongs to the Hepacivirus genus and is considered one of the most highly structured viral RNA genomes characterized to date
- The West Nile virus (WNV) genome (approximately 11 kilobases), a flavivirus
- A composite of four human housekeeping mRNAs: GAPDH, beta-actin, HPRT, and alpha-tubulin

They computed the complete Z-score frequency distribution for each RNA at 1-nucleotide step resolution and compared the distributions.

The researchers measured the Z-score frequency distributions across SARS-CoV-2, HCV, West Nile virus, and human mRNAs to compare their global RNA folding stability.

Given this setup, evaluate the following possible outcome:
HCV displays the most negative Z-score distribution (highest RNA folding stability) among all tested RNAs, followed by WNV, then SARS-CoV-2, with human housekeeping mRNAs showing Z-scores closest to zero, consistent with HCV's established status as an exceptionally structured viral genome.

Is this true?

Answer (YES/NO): NO